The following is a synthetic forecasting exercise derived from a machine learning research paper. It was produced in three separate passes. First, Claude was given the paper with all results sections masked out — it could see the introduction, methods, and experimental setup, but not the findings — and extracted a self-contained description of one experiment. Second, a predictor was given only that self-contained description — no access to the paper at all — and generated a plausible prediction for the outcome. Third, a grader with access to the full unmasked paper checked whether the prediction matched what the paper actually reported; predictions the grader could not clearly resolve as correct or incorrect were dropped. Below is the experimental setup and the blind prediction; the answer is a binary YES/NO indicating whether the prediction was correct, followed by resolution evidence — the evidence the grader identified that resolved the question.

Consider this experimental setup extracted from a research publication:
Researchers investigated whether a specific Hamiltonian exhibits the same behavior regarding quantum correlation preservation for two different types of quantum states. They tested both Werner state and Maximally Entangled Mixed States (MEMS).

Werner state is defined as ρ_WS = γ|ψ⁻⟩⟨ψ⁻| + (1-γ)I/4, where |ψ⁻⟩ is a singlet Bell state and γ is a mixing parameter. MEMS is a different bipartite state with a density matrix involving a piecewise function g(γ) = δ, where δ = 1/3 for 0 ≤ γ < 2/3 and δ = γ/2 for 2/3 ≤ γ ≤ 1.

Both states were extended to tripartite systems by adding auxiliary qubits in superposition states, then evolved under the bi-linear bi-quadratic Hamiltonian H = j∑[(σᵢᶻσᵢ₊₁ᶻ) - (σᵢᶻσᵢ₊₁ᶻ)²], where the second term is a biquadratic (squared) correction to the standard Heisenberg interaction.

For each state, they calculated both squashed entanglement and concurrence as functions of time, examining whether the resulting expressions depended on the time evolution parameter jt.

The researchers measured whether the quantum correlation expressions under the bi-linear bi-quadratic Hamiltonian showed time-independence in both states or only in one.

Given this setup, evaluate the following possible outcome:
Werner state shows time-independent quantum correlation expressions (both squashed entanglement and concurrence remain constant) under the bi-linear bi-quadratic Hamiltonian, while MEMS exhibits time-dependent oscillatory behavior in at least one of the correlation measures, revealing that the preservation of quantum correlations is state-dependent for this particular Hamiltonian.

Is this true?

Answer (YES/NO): NO